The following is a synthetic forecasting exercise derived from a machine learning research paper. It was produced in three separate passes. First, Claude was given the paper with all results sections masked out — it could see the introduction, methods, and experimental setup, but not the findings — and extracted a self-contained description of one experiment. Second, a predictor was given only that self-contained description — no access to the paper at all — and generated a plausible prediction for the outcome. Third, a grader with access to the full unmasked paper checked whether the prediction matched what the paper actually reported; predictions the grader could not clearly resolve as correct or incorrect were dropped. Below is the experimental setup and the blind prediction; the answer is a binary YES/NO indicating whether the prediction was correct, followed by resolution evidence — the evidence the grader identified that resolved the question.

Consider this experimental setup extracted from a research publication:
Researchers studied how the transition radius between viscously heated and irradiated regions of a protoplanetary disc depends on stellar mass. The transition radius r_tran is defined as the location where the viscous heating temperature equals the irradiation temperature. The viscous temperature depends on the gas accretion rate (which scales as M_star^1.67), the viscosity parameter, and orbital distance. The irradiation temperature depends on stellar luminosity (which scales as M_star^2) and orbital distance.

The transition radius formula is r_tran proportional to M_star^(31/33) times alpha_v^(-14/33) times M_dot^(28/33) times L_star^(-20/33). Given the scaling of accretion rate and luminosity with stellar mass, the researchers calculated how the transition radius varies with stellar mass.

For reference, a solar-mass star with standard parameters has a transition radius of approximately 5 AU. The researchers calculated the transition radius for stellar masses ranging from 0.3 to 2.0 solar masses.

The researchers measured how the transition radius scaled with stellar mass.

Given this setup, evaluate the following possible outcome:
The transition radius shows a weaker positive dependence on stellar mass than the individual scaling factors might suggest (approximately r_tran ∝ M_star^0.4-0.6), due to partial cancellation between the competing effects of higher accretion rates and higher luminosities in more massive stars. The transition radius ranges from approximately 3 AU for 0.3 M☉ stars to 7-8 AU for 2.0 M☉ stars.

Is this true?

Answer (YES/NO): NO